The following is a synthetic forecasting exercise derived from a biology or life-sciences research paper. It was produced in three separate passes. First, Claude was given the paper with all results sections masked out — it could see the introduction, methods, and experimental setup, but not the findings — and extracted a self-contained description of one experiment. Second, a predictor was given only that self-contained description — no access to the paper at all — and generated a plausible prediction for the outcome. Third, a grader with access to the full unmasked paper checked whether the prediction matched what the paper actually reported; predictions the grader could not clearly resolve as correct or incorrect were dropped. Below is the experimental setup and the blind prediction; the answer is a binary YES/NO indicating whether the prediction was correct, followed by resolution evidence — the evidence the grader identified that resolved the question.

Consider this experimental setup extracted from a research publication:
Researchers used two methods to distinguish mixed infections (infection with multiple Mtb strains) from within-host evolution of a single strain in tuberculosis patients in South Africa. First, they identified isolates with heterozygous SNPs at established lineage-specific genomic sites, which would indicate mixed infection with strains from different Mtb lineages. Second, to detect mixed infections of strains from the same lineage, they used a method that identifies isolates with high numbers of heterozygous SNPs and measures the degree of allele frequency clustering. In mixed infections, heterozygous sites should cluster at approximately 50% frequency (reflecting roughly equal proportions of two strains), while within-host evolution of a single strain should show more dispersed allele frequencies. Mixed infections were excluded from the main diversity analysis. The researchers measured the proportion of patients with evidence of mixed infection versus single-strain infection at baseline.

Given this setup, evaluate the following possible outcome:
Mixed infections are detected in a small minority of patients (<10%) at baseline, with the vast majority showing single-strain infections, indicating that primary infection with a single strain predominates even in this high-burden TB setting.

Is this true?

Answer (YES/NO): YES